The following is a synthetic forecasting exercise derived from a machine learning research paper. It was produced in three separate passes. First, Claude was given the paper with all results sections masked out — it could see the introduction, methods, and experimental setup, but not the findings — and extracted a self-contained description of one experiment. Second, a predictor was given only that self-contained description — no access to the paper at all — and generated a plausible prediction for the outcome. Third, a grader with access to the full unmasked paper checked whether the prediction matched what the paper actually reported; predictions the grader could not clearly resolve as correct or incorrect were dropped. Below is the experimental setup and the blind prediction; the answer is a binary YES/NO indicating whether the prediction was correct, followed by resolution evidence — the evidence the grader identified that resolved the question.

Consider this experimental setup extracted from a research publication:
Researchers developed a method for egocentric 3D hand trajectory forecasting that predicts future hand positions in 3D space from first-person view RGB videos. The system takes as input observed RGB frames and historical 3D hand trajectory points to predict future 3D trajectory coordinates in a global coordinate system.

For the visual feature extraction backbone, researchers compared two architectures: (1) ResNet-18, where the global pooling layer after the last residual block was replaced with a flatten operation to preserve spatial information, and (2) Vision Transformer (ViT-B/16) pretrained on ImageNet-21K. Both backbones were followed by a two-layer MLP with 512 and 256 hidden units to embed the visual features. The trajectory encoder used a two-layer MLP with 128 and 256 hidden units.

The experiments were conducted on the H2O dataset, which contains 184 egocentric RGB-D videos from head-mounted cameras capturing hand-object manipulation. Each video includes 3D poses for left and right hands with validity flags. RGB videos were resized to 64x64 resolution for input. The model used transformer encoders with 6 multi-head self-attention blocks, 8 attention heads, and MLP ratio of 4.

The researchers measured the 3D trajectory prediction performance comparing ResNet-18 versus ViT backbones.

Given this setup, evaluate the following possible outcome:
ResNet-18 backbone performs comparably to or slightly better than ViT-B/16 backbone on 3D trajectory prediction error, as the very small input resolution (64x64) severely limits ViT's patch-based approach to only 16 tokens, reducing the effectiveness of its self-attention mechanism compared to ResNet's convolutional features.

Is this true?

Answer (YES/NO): YES